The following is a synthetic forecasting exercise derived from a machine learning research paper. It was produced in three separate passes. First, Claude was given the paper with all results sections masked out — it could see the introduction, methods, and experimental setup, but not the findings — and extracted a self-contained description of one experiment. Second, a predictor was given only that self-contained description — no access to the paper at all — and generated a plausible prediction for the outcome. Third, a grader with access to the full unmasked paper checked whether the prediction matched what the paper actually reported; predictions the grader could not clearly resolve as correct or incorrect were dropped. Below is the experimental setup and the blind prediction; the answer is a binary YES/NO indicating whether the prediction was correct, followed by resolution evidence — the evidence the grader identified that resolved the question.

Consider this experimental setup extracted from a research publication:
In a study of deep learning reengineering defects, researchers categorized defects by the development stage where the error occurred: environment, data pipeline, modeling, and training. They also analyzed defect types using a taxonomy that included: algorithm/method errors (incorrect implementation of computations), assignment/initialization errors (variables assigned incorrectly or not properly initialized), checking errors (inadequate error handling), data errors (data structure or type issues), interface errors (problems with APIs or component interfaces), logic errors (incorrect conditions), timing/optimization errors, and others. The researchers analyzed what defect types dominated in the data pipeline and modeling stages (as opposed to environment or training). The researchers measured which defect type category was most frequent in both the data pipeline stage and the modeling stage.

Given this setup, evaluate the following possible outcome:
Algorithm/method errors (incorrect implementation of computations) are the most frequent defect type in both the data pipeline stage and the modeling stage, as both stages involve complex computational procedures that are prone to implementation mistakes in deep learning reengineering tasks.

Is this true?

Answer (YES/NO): NO